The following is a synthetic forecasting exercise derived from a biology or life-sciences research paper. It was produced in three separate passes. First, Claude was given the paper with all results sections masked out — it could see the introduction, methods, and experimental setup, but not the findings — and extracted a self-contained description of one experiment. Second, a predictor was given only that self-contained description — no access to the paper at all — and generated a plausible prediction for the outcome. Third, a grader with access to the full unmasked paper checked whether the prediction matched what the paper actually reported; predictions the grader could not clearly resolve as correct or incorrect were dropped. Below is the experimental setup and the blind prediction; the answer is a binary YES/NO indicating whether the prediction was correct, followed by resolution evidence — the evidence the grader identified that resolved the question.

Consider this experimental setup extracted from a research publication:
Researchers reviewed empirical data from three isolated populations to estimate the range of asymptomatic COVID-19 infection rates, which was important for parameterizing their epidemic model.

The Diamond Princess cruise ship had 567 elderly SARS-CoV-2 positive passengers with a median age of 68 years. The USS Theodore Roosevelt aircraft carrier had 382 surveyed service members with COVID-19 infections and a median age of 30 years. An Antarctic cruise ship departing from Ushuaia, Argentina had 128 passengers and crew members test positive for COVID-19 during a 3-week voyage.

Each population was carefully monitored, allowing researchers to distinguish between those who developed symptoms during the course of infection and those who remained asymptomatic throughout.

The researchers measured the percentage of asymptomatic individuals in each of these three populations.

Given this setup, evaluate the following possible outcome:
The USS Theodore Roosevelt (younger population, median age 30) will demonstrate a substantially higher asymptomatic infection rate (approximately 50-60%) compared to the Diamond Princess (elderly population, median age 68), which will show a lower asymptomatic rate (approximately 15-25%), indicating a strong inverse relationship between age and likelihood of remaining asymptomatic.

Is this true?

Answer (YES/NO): NO